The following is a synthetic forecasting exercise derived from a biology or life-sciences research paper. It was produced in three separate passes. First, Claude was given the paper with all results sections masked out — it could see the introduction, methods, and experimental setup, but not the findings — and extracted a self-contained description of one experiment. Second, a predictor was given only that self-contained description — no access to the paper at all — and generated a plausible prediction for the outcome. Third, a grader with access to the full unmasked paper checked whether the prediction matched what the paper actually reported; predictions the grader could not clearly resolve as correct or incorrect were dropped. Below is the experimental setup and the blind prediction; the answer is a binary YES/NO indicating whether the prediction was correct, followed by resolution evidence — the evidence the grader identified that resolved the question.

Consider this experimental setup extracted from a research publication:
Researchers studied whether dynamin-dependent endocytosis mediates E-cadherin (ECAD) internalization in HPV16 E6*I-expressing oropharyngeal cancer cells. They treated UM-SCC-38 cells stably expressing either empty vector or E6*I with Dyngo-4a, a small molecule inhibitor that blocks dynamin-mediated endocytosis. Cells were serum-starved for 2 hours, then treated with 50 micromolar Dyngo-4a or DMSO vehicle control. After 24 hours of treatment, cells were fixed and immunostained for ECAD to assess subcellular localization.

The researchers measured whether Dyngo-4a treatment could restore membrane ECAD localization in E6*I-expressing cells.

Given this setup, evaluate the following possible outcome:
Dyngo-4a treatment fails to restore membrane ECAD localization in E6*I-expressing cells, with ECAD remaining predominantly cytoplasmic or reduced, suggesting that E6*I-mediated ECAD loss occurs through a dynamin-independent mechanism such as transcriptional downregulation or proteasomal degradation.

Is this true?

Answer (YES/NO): NO